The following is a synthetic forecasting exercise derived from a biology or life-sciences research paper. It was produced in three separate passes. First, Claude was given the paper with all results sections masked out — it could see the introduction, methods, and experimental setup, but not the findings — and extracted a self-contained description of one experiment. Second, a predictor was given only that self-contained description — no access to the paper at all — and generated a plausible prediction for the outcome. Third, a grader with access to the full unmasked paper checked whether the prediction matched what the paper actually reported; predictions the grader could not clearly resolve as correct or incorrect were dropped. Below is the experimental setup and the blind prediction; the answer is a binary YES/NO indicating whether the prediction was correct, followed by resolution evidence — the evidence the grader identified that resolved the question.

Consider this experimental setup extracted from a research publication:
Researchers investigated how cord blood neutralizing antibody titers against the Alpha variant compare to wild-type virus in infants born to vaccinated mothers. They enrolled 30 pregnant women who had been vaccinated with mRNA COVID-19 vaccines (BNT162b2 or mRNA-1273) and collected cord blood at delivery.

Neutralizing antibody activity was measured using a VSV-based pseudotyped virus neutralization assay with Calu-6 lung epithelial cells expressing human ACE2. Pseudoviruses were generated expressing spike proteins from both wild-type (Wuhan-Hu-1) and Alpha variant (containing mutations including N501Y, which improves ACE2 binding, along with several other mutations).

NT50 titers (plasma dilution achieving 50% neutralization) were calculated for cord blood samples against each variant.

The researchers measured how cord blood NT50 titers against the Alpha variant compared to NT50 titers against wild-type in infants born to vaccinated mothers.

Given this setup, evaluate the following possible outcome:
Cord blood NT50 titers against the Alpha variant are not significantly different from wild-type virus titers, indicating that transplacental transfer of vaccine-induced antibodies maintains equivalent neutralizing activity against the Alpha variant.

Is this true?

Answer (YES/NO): YES